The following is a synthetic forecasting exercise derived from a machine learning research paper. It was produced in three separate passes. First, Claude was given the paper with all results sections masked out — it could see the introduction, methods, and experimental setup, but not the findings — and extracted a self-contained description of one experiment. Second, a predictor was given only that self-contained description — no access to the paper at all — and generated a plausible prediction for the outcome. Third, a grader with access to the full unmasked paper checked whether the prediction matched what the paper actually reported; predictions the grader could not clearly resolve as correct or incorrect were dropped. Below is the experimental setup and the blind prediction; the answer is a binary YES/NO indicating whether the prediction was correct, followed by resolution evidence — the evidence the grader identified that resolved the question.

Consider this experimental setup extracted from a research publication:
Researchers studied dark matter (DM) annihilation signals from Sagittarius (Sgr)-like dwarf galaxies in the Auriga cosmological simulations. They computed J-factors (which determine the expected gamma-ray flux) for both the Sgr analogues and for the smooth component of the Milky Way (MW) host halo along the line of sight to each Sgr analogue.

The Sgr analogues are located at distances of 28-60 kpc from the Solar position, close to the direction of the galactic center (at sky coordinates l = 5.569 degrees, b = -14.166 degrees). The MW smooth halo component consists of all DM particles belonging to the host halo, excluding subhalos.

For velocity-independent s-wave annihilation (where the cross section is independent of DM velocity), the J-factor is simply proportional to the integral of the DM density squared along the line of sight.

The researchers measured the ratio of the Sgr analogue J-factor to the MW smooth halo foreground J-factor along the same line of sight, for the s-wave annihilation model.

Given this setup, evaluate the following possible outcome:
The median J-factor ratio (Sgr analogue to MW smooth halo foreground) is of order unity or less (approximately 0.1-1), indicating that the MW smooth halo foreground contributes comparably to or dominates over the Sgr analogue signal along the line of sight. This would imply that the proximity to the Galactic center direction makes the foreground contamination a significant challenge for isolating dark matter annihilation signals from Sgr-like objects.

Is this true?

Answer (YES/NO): YES